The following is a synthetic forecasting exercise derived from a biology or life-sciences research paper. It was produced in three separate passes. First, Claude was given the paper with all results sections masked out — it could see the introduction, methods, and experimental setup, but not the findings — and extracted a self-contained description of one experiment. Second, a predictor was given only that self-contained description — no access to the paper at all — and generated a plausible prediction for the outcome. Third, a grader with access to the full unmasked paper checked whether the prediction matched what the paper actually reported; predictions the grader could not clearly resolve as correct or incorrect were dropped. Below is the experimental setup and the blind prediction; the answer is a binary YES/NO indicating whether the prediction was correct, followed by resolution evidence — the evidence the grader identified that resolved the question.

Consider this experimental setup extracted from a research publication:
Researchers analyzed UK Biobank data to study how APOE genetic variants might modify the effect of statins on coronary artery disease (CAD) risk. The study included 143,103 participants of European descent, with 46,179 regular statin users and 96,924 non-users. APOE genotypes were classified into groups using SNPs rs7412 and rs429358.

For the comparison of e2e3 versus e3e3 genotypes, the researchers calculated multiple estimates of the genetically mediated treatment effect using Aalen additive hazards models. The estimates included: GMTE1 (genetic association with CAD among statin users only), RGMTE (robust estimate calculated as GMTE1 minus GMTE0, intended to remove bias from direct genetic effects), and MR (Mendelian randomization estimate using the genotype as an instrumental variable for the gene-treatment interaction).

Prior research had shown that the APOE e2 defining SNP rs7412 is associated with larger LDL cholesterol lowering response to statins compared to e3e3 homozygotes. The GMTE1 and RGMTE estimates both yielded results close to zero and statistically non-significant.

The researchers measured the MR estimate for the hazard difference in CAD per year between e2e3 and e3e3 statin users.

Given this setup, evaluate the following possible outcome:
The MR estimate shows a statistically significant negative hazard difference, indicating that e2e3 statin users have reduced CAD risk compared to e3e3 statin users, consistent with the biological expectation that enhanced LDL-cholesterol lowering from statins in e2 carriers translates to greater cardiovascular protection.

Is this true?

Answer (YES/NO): YES